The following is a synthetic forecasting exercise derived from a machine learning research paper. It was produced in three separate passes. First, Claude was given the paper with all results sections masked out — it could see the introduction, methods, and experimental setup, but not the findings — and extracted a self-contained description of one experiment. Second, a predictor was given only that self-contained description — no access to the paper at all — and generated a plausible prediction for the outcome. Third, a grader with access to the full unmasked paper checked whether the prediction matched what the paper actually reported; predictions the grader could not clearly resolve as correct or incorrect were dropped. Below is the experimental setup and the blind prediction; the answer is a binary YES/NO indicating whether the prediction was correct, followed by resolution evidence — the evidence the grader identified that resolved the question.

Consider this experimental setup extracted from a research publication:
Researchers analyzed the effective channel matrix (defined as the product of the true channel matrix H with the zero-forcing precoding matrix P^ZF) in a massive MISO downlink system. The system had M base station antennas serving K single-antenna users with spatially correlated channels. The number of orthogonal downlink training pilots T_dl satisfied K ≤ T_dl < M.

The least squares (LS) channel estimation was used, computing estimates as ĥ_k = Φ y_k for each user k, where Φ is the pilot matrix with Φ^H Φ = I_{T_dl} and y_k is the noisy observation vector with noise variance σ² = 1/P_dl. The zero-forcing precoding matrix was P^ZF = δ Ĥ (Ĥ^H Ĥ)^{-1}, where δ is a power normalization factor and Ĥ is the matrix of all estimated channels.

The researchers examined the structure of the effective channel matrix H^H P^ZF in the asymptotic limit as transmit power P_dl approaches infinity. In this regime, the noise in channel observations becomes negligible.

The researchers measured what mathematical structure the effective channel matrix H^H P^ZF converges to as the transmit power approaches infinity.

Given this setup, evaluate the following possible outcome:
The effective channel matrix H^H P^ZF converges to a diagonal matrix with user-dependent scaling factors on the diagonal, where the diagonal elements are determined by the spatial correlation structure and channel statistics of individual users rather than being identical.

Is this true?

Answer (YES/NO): NO